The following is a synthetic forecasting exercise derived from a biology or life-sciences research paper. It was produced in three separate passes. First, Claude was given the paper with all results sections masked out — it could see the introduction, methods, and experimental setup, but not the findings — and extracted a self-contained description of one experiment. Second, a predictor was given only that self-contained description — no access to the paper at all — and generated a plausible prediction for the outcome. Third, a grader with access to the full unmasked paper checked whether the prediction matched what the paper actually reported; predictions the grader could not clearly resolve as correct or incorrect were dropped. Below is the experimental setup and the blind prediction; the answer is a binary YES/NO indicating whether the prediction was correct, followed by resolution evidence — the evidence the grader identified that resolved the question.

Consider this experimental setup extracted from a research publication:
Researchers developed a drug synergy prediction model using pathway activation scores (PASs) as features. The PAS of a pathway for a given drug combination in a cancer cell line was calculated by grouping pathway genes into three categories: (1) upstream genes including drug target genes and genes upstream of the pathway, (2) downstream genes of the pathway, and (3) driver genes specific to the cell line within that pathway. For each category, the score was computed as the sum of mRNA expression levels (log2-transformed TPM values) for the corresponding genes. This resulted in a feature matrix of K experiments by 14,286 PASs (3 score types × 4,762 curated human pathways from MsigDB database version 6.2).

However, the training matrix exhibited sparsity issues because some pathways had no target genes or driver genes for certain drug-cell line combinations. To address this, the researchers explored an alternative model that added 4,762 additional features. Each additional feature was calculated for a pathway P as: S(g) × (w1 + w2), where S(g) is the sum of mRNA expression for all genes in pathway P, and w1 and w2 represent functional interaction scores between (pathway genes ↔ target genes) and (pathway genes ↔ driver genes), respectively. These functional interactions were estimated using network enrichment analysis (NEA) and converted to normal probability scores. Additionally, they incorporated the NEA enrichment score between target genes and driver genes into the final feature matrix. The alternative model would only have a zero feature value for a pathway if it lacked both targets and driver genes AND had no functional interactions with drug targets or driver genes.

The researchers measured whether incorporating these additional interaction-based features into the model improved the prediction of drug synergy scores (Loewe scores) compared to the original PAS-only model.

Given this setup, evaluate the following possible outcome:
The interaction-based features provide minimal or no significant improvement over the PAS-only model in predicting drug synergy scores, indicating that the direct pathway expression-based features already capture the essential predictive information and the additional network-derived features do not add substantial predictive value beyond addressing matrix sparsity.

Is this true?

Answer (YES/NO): YES